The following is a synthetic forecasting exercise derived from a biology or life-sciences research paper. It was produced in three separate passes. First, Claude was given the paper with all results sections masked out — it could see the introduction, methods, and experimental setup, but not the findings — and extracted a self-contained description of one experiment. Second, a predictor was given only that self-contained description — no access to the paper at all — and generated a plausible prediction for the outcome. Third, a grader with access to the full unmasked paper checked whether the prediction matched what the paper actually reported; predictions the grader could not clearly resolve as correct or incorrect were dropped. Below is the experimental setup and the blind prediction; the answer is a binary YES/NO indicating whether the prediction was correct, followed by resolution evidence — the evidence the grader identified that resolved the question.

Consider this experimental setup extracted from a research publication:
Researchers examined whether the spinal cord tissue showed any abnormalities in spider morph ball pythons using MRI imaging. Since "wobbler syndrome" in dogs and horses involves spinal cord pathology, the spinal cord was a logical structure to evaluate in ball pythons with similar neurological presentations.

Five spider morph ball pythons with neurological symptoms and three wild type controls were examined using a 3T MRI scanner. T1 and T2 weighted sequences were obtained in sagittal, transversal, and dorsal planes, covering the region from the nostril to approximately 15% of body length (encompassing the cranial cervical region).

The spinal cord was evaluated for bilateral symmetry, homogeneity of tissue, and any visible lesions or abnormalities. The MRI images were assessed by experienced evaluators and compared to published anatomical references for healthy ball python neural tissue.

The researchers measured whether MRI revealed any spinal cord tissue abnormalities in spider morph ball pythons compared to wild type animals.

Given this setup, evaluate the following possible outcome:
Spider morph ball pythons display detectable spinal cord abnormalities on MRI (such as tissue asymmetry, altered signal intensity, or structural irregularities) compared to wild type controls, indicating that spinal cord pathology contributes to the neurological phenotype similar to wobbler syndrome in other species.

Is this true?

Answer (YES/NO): NO